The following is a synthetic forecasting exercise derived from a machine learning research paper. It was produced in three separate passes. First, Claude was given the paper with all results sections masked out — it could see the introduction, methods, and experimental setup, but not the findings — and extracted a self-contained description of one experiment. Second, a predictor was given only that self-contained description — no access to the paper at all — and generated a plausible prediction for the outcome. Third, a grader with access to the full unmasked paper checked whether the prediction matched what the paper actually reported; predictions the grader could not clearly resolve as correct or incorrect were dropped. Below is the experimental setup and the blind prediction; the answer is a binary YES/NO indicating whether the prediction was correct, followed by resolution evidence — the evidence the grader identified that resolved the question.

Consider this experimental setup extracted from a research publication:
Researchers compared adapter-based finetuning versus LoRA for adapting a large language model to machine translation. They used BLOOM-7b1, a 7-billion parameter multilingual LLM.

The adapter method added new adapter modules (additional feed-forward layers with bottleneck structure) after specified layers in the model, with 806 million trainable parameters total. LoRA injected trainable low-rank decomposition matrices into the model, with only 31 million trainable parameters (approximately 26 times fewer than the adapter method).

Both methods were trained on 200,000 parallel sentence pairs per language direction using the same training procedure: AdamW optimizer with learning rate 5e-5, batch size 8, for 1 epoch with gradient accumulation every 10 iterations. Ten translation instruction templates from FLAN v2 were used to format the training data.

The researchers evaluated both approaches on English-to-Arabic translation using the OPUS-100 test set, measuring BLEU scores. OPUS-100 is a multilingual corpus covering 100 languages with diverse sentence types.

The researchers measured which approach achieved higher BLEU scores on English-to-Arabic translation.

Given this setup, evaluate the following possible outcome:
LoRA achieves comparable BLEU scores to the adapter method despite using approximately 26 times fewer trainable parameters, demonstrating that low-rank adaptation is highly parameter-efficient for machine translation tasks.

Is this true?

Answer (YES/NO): YES